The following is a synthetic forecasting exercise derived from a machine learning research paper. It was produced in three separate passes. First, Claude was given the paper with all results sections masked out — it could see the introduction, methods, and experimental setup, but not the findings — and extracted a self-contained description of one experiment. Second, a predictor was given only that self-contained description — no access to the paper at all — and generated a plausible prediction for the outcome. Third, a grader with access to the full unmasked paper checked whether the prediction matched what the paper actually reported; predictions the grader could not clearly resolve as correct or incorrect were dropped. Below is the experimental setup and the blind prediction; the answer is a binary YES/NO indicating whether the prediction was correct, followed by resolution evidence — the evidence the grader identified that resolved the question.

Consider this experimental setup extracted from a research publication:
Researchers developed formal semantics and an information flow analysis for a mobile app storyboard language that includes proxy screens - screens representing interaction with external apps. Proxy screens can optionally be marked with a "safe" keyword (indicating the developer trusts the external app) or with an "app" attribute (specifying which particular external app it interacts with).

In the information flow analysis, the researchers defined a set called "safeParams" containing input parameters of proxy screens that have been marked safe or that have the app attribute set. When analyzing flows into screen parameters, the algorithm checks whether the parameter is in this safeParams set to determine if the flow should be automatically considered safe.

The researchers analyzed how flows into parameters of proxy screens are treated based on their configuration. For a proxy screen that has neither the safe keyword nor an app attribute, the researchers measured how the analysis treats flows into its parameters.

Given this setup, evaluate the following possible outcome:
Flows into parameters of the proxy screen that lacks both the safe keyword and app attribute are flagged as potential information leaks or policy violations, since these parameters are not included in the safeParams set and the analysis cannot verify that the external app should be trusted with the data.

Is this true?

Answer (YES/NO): YES